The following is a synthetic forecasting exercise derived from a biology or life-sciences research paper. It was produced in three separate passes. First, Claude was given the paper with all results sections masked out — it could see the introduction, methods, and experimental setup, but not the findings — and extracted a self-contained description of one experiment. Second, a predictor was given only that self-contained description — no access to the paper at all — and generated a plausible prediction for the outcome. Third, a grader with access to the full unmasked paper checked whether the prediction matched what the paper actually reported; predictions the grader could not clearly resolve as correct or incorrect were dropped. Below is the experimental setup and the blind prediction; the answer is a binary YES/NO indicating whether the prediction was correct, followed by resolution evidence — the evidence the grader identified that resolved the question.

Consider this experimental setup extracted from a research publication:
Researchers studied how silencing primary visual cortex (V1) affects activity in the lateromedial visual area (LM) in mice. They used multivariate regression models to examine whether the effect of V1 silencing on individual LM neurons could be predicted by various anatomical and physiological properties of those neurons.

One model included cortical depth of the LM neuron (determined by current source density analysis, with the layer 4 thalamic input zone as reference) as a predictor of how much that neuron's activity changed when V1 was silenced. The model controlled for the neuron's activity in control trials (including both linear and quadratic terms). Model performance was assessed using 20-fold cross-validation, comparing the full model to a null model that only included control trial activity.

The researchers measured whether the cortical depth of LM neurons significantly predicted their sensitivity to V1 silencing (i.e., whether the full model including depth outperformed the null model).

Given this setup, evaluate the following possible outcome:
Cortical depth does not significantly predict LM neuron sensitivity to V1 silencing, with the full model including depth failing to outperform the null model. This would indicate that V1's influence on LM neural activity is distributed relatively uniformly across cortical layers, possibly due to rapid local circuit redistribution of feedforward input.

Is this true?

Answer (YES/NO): NO